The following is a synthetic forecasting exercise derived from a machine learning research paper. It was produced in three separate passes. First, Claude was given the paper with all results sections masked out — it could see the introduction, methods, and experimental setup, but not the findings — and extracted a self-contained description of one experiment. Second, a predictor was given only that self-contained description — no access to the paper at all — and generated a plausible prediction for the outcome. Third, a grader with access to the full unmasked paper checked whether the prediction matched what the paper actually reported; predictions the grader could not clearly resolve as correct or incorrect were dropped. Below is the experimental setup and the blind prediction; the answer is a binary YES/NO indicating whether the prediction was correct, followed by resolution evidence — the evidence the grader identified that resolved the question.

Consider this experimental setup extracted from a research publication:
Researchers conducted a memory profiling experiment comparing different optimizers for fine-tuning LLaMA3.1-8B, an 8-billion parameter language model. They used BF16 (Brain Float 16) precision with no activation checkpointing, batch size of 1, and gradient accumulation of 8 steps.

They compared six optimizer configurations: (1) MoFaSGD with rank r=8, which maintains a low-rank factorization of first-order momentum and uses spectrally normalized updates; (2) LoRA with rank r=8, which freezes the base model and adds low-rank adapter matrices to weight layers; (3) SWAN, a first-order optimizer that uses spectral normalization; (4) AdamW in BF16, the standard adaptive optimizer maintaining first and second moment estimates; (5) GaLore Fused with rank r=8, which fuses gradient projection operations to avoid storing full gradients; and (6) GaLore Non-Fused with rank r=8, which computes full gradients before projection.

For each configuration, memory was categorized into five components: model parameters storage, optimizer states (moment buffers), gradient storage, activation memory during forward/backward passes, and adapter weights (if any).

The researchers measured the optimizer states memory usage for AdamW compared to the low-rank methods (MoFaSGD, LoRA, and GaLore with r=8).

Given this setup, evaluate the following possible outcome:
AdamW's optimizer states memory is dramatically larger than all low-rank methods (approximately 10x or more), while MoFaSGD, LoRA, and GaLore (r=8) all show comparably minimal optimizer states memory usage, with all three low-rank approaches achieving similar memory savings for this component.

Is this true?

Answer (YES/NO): NO